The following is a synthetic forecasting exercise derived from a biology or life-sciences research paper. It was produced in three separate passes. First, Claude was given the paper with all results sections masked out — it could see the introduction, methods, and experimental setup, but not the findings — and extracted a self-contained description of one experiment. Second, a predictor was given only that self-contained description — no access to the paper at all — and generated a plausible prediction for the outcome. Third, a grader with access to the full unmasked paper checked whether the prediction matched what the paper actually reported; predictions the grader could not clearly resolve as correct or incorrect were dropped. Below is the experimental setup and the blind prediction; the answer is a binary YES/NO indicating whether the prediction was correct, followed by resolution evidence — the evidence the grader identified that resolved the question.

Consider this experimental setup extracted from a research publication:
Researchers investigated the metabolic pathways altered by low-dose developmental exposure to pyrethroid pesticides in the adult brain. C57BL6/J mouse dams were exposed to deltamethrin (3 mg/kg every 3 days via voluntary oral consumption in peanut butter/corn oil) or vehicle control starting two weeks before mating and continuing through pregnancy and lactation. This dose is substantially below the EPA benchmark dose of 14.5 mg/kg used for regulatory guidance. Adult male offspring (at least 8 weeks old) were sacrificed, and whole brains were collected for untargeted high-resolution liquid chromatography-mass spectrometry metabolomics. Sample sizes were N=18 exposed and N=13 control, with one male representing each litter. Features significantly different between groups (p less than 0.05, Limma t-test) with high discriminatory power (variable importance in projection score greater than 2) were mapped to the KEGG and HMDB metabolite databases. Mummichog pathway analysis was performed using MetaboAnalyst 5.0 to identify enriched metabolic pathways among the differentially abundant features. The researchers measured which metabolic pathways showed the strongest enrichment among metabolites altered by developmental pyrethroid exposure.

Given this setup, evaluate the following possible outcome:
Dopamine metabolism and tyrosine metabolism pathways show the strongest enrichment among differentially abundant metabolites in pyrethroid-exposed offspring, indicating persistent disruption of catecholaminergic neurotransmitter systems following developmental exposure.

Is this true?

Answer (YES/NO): NO